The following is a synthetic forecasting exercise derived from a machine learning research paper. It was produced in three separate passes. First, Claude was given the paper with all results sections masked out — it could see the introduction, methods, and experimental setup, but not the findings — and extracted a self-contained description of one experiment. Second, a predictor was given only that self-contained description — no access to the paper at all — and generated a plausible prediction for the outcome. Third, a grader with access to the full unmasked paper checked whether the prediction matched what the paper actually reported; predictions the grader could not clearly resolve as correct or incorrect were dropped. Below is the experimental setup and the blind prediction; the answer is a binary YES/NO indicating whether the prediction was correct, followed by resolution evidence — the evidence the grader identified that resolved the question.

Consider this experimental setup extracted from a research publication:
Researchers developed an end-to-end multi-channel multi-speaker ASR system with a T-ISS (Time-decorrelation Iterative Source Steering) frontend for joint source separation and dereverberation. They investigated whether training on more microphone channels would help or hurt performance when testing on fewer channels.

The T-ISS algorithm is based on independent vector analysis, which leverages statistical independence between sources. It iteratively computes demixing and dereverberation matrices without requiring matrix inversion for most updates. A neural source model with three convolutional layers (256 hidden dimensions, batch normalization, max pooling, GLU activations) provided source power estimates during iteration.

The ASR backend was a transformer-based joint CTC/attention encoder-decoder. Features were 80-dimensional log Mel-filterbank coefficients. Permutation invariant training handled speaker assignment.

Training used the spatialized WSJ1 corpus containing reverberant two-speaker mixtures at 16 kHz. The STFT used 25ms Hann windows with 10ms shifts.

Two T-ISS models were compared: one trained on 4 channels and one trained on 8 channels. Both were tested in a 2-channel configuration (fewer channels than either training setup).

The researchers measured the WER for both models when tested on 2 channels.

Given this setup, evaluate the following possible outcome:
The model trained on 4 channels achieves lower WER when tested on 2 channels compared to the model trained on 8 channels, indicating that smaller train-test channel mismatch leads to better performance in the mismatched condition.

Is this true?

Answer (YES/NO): YES